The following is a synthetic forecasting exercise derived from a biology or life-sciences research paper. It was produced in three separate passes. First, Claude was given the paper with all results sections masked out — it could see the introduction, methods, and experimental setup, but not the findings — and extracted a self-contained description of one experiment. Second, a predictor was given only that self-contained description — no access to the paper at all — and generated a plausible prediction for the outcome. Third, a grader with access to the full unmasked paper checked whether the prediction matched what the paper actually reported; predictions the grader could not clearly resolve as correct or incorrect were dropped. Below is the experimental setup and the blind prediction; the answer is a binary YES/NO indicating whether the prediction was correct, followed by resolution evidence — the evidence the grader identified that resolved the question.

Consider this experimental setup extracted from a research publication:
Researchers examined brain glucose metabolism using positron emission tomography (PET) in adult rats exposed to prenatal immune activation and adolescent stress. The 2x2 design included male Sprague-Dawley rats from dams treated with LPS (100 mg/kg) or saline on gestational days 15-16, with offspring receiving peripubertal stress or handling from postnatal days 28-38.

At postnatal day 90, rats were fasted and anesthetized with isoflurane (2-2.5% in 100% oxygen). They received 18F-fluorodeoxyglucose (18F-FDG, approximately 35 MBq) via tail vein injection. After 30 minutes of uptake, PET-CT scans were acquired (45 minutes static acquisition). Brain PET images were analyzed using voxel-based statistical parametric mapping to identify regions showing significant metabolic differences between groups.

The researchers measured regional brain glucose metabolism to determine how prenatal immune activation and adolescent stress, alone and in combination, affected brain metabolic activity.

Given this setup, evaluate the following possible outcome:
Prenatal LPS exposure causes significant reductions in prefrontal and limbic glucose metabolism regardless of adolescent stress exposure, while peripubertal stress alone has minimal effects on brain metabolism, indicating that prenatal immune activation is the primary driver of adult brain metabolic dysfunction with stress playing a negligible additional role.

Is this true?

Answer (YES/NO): NO